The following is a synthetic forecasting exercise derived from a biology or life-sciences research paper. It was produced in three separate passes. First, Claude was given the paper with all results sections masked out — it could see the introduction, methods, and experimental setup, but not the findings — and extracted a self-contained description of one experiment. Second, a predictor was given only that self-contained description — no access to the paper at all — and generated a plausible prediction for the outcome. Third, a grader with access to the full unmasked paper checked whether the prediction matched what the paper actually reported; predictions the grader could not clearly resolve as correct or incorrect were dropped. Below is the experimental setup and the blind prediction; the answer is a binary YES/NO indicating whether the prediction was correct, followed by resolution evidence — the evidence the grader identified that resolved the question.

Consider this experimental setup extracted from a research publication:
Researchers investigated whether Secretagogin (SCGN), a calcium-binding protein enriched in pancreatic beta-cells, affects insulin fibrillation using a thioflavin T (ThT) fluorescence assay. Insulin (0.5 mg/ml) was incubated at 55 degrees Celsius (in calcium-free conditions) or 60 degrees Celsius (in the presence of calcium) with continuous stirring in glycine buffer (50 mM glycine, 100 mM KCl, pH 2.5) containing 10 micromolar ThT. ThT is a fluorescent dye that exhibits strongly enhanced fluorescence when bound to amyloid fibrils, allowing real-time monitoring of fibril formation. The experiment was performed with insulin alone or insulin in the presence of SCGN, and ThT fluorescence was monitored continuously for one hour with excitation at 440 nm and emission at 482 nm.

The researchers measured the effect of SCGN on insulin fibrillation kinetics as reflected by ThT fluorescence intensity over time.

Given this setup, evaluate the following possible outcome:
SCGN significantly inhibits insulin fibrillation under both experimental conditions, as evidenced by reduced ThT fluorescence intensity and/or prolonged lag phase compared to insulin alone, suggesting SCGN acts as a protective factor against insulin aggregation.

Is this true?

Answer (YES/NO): YES